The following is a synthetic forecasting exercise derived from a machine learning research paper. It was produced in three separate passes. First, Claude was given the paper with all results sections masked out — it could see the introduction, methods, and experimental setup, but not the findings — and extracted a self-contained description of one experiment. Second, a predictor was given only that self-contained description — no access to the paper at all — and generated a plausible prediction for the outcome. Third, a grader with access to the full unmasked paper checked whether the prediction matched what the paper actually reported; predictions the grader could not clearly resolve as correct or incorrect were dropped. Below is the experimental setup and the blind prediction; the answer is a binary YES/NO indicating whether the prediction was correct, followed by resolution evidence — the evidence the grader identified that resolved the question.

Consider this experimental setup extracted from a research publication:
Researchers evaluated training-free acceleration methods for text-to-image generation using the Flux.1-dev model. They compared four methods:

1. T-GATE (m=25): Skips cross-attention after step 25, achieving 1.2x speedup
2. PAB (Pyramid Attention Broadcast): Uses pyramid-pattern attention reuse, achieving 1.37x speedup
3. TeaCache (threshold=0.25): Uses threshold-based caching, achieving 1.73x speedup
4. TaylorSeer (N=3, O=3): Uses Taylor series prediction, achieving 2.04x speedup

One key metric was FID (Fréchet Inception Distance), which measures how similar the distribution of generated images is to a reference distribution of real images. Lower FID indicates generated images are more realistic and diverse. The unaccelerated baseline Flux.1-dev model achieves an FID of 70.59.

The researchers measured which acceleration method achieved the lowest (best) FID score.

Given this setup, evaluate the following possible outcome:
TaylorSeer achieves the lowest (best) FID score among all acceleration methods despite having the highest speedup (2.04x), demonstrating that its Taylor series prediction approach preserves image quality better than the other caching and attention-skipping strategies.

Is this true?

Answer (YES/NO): NO